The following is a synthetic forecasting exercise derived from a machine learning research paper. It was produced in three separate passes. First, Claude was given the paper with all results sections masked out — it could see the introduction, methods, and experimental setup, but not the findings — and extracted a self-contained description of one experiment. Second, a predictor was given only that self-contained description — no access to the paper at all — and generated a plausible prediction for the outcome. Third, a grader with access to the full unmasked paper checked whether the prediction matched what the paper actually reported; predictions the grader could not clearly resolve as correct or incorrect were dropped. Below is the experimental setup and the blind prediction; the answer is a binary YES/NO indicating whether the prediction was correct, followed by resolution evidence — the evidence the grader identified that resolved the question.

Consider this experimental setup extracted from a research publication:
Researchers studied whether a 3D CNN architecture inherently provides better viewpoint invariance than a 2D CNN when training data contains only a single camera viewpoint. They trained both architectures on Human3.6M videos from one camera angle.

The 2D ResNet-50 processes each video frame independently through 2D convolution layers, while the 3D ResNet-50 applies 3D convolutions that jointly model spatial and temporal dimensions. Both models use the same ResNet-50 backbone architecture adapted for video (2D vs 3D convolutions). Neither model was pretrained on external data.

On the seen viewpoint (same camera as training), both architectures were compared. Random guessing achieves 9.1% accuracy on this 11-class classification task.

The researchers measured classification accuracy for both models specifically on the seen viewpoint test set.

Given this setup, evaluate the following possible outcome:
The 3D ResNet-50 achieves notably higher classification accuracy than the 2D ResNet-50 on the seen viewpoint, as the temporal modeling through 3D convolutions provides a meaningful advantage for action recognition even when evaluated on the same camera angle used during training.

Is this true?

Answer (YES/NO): YES